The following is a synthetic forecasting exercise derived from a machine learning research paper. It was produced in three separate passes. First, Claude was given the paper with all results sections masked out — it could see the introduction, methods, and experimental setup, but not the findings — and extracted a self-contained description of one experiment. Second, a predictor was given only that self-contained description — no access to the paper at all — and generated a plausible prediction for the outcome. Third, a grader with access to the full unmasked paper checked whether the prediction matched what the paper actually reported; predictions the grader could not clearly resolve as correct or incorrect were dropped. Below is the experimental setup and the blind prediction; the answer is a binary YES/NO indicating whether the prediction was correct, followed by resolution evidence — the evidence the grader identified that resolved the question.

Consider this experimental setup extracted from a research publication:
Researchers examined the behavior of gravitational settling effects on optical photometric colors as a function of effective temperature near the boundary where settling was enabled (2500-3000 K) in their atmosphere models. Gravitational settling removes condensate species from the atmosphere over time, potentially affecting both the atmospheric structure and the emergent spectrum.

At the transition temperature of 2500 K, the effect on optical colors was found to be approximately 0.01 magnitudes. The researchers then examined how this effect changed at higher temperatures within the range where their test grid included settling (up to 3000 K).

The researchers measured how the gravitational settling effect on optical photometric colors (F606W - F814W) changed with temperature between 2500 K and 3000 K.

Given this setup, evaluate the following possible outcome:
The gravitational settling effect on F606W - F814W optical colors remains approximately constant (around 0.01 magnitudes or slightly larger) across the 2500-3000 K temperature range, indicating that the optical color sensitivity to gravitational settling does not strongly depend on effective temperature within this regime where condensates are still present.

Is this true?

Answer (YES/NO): YES